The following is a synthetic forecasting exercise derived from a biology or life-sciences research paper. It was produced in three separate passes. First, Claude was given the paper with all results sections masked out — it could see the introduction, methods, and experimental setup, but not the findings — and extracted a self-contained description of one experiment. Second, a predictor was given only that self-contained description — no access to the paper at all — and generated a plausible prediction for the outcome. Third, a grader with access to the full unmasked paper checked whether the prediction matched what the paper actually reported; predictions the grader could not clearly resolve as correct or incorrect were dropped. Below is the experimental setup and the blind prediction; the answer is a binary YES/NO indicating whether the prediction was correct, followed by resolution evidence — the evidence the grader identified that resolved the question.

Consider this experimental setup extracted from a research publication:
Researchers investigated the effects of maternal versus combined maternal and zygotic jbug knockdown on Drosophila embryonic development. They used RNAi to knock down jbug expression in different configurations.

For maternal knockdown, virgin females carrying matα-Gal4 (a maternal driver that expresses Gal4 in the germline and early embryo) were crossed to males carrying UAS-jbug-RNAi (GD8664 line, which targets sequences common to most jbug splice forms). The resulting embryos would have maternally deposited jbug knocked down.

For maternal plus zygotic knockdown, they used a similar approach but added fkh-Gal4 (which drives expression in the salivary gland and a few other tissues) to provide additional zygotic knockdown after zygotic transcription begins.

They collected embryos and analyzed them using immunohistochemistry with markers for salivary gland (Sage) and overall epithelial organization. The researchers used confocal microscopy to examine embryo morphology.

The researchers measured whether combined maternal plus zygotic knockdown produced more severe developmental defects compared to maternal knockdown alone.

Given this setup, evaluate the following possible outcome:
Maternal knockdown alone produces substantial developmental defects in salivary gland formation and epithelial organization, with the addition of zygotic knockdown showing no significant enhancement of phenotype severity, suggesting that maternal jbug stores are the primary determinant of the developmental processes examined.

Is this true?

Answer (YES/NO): NO